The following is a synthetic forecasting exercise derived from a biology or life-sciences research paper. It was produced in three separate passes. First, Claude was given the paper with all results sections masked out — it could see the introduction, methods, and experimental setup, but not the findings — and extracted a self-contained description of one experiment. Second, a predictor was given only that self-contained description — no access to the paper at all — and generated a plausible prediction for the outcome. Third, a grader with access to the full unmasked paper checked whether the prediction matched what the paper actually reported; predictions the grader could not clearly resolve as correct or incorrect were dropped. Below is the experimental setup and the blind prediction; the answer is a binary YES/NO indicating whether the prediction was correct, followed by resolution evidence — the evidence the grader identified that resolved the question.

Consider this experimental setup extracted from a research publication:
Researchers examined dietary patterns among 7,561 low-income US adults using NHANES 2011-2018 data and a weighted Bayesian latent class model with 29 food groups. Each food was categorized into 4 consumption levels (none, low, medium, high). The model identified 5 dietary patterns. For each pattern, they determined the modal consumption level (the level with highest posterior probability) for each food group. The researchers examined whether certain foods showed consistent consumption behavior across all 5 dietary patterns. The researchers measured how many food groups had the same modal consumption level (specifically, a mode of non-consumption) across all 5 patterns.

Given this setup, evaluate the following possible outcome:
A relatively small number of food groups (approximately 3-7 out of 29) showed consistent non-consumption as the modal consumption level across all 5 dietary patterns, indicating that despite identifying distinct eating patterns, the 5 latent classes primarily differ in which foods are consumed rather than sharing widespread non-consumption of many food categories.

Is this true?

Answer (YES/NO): NO